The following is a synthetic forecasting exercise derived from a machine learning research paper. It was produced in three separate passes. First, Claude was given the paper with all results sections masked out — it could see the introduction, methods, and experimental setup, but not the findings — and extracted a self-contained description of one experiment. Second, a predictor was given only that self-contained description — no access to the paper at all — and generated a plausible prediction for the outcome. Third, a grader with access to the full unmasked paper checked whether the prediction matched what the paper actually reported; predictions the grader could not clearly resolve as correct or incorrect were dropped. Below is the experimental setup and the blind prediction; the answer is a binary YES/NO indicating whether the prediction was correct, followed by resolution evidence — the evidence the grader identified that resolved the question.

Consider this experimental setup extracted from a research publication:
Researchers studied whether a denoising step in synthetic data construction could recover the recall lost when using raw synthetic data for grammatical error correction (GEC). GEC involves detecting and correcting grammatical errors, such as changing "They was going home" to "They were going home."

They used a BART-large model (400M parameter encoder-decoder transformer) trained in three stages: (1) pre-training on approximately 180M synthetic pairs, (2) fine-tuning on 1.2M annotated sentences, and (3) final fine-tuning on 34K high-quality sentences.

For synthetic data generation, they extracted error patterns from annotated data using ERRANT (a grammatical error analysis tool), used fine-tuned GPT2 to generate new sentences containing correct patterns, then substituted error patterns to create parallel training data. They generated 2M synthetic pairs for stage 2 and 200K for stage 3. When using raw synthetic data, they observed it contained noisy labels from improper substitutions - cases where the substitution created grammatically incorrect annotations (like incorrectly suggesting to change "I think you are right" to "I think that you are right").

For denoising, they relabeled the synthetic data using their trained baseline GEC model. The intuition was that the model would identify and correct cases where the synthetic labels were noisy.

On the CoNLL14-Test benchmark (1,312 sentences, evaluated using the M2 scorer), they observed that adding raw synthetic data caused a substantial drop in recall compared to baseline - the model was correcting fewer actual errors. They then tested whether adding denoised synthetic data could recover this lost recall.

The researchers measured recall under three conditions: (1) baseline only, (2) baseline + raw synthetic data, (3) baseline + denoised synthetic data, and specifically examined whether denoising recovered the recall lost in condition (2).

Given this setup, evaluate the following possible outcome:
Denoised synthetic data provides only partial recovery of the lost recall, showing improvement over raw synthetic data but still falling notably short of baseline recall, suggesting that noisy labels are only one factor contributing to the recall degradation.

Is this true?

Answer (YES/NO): NO